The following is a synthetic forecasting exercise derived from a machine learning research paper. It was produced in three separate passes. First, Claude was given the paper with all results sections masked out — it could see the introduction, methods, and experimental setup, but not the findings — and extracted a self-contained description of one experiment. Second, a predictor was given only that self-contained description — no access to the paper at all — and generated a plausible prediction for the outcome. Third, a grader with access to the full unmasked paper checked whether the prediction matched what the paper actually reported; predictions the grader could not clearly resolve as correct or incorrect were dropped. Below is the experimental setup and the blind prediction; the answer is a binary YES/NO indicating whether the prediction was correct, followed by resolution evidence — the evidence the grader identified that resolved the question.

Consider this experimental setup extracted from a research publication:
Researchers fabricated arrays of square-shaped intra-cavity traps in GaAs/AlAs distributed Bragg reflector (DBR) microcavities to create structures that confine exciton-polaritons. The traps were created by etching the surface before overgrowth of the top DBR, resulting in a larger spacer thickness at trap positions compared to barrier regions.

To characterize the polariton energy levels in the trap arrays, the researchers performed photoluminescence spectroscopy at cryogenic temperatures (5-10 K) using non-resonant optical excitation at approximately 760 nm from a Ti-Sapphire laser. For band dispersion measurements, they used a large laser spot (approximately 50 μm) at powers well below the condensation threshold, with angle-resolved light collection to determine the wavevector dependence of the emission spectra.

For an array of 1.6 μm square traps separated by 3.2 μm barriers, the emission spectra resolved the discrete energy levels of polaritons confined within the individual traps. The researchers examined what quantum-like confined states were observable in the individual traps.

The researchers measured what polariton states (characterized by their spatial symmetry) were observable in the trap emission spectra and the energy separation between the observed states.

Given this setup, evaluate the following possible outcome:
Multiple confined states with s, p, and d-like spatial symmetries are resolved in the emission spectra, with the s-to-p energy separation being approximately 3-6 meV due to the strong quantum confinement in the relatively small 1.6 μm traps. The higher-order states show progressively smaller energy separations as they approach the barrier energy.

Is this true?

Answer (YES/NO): NO